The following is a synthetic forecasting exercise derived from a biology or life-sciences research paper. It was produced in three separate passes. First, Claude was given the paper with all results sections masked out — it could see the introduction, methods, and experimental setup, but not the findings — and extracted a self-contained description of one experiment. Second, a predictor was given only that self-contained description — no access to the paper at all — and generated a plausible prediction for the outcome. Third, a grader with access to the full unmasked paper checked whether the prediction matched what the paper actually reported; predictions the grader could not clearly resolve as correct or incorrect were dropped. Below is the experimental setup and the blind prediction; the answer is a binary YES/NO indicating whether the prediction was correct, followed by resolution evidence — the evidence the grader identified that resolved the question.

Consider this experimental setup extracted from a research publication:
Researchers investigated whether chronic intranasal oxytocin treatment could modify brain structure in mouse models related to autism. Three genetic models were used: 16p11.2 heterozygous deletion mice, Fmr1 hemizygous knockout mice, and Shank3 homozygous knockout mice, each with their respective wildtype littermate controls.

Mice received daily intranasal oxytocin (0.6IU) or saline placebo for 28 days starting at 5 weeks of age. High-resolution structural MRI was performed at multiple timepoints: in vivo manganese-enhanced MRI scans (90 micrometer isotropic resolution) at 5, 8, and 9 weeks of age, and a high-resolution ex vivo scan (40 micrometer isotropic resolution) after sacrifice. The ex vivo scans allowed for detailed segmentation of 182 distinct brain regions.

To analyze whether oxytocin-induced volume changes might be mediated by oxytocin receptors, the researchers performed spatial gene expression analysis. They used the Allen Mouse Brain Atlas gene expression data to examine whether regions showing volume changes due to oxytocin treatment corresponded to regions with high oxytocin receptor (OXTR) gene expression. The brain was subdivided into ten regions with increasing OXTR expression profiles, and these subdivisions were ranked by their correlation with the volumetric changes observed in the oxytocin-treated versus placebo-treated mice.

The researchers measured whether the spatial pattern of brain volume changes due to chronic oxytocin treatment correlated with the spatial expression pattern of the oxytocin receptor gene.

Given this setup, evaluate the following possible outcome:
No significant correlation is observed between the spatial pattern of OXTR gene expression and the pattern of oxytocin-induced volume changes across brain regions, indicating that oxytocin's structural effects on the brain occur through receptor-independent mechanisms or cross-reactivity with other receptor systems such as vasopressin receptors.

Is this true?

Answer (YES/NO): YES